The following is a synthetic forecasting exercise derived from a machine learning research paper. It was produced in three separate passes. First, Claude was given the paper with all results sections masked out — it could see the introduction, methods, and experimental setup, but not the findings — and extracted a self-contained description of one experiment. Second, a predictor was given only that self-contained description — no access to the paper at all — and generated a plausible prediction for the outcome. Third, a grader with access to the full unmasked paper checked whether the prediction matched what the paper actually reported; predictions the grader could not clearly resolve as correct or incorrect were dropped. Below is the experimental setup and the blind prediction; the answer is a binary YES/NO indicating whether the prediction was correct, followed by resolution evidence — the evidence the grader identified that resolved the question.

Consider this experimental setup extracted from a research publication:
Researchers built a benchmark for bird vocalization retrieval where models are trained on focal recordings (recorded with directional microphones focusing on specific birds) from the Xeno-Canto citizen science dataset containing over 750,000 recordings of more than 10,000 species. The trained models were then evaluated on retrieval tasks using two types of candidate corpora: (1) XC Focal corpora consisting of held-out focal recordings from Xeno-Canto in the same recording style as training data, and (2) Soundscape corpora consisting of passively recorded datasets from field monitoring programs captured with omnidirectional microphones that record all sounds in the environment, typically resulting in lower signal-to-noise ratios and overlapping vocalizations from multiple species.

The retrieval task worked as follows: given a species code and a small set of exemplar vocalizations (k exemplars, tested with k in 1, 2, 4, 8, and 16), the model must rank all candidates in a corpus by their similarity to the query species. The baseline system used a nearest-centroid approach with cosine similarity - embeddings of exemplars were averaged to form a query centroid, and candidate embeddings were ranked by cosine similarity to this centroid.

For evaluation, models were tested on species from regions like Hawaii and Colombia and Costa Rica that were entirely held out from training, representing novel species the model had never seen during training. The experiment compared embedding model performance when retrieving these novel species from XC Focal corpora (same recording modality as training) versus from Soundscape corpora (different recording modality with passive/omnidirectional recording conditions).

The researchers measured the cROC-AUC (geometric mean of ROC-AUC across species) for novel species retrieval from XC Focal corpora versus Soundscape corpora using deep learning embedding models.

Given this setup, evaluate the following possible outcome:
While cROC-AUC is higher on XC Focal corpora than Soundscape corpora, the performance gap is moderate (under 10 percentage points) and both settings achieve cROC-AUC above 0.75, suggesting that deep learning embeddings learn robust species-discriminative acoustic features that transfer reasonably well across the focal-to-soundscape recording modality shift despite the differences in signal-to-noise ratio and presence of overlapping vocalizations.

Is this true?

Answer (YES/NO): NO